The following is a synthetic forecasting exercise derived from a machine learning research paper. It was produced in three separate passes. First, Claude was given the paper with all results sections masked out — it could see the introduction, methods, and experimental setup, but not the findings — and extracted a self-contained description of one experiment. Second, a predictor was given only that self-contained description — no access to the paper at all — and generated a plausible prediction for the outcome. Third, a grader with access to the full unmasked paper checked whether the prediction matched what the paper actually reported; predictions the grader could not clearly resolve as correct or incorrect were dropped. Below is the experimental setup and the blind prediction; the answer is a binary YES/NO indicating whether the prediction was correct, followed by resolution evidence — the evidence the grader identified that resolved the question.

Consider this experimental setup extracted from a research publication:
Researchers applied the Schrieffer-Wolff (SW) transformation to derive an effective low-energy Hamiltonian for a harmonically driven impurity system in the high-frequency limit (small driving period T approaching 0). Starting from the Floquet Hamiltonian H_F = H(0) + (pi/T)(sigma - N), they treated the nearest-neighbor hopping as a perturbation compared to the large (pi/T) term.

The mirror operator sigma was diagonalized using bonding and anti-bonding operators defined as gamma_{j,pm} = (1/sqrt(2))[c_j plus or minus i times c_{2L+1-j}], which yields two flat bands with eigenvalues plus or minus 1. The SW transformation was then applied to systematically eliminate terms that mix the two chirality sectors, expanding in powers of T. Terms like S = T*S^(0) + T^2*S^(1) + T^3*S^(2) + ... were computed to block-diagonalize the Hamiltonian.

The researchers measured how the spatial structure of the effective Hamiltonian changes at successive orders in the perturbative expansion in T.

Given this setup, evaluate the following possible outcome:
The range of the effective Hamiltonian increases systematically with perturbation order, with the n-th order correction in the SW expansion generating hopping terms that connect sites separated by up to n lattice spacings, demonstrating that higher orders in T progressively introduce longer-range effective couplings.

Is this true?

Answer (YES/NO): NO